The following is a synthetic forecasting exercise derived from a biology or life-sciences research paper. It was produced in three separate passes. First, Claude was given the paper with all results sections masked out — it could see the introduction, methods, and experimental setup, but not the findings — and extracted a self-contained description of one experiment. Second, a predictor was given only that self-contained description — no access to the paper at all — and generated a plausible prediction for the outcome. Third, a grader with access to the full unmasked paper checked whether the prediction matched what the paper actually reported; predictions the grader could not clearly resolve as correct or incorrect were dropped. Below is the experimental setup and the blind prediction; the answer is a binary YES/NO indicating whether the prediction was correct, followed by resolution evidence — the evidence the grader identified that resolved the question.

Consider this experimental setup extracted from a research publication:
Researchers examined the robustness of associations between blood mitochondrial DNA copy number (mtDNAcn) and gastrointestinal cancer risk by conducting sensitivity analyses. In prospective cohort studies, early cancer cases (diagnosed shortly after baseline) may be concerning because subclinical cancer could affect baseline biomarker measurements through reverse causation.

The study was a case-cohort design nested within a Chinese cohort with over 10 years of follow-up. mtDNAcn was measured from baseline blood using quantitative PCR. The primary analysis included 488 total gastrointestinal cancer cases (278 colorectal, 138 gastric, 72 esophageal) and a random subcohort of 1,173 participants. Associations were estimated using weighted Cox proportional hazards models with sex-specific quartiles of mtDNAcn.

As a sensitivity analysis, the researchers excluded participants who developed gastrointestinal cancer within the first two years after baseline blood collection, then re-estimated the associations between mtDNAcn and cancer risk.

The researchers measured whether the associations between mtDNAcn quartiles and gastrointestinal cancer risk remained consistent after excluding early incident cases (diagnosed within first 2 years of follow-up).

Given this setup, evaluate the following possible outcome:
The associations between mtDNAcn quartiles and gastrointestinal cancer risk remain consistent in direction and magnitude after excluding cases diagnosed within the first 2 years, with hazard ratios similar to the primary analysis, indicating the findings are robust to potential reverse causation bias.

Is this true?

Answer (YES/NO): YES